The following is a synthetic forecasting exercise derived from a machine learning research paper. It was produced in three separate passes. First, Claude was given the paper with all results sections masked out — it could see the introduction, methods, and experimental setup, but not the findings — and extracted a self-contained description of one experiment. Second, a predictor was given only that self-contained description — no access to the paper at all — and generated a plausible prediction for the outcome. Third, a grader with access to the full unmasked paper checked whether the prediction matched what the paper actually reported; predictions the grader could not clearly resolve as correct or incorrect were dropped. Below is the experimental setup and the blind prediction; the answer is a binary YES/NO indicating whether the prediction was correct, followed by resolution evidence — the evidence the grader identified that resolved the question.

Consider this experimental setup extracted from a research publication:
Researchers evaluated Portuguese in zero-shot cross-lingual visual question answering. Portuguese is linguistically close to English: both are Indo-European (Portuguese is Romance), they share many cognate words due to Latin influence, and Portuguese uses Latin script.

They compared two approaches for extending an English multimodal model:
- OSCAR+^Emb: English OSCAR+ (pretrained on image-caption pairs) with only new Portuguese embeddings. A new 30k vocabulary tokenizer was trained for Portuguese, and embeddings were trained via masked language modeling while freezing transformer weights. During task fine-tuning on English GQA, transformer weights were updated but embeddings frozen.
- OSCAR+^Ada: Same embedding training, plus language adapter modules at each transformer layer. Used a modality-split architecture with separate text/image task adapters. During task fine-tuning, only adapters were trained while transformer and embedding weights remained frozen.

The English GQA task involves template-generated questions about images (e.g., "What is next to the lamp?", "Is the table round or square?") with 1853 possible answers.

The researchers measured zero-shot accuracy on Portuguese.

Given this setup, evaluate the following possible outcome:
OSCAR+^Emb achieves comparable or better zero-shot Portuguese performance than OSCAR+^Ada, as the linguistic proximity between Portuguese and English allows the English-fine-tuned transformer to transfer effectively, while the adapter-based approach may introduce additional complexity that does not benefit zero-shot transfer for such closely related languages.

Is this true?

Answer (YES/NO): NO